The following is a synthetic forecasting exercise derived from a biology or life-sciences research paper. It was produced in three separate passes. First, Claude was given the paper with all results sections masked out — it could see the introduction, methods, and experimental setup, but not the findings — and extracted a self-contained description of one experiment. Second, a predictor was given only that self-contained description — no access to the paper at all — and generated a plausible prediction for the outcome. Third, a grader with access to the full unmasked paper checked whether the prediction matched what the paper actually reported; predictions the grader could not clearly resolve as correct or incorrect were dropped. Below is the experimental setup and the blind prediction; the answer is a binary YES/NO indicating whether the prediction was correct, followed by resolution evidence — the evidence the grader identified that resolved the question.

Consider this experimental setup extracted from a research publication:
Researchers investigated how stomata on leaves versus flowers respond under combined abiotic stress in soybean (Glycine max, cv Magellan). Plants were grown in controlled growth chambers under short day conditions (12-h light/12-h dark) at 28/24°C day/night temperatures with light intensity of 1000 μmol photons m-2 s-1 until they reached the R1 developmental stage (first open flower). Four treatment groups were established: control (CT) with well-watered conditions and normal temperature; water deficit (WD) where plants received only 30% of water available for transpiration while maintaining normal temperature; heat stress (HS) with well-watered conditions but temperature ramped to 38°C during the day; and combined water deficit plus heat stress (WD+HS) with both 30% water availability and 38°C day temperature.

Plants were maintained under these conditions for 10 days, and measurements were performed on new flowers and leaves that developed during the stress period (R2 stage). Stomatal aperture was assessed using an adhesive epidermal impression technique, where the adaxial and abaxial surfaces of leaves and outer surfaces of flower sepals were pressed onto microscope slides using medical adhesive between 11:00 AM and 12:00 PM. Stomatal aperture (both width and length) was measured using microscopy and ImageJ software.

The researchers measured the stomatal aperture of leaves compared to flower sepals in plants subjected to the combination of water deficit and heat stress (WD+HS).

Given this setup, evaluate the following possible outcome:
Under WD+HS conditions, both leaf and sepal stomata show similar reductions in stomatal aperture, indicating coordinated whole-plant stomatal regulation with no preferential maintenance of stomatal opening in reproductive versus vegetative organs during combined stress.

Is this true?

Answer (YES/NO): NO